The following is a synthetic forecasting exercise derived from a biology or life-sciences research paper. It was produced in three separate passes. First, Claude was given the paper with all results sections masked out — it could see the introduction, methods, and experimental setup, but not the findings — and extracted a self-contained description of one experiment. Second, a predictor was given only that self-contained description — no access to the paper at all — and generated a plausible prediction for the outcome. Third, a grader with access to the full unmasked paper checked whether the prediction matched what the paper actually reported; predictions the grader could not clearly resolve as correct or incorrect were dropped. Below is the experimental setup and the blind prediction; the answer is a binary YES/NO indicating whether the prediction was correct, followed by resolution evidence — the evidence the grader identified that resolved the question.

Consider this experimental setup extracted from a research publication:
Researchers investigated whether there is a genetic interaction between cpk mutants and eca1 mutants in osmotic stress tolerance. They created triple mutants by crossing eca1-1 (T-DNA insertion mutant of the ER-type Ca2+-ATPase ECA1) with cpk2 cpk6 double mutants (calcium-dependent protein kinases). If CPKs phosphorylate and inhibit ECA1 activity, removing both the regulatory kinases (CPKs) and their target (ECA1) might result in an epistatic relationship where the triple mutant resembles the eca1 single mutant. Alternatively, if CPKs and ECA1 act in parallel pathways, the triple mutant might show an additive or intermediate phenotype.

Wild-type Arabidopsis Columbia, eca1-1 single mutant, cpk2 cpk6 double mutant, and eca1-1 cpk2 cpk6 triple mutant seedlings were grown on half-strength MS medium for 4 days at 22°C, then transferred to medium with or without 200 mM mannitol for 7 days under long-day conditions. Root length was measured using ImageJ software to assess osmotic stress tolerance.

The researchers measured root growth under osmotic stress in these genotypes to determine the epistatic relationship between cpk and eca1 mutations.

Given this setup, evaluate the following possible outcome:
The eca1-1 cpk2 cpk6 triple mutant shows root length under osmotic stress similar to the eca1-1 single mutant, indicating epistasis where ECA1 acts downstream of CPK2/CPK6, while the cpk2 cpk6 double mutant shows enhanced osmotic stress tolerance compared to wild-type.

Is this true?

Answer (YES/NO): NO